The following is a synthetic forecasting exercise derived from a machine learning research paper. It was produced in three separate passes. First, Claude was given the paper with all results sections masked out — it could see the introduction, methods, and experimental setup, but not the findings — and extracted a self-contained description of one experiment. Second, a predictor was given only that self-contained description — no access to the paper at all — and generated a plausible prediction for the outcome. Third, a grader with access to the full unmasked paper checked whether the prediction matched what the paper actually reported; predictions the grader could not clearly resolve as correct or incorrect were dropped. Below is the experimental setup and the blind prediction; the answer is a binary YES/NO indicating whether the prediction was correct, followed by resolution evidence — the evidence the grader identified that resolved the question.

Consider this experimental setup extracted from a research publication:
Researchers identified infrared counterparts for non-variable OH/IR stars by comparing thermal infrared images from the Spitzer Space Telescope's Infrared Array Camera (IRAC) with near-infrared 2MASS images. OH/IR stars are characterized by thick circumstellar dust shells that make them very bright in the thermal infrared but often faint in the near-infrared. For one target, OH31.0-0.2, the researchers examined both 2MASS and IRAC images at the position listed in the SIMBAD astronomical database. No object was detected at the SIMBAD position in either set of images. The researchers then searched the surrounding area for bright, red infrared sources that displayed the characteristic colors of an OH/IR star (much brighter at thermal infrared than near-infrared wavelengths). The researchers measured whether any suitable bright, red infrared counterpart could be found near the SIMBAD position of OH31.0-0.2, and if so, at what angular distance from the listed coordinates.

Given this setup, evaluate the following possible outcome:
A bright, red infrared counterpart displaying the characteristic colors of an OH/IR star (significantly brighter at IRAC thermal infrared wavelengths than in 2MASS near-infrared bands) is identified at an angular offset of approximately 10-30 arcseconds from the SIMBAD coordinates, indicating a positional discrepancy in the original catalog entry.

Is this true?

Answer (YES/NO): YES